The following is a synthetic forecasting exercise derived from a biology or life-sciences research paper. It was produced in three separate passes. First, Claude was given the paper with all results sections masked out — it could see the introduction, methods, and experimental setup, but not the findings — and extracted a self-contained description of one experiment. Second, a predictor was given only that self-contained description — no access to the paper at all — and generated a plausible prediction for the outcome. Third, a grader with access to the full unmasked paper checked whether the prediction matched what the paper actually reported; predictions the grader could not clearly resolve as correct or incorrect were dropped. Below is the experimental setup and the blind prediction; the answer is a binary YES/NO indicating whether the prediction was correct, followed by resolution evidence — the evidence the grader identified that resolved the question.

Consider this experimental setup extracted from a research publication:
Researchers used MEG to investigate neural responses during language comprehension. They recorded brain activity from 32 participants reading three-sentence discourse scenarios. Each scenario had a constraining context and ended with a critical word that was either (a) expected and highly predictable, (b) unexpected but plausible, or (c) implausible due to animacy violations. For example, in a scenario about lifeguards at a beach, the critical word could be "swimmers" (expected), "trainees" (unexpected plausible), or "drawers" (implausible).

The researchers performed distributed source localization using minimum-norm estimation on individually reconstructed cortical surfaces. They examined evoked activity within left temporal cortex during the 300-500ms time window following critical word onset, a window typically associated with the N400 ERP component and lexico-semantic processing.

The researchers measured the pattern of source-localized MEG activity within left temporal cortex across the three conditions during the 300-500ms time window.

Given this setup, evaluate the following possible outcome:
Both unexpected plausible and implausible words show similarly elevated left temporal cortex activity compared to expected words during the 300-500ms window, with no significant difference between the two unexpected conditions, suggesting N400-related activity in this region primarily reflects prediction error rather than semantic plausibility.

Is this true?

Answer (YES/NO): NO